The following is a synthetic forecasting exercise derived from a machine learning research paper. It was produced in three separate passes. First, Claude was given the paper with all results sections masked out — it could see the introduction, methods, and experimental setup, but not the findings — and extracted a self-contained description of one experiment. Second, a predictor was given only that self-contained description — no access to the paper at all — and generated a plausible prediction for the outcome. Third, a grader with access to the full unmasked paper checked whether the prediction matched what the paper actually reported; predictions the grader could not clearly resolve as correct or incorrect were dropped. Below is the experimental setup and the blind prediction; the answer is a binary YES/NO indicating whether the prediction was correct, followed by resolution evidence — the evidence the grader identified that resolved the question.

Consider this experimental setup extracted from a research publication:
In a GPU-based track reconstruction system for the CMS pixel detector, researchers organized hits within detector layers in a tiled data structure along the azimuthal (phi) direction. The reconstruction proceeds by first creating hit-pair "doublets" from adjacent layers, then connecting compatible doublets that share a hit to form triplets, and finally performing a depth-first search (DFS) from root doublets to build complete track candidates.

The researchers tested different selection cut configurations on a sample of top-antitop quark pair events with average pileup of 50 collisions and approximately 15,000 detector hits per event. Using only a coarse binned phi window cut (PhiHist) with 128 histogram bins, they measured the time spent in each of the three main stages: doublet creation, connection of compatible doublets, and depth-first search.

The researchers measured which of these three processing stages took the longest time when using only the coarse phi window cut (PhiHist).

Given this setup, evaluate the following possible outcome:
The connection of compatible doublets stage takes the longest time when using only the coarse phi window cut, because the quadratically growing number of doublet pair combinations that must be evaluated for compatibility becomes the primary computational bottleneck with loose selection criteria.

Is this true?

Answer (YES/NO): YES